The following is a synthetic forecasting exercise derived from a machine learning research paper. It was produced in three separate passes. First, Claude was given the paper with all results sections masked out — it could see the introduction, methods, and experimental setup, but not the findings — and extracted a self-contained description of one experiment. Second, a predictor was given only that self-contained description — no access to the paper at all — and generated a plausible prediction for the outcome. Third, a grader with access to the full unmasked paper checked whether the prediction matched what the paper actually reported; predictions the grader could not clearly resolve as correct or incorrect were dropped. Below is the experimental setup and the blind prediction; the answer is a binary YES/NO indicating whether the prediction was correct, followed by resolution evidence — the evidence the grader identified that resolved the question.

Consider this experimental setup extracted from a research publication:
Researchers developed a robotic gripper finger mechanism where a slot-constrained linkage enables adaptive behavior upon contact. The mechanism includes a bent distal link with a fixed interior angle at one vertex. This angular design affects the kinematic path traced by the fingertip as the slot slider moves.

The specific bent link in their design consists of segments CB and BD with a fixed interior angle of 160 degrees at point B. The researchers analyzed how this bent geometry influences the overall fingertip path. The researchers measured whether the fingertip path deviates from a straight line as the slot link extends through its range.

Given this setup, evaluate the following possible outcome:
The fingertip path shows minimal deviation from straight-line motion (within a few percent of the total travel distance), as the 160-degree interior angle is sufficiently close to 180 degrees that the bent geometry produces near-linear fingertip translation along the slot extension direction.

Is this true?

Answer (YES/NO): NO